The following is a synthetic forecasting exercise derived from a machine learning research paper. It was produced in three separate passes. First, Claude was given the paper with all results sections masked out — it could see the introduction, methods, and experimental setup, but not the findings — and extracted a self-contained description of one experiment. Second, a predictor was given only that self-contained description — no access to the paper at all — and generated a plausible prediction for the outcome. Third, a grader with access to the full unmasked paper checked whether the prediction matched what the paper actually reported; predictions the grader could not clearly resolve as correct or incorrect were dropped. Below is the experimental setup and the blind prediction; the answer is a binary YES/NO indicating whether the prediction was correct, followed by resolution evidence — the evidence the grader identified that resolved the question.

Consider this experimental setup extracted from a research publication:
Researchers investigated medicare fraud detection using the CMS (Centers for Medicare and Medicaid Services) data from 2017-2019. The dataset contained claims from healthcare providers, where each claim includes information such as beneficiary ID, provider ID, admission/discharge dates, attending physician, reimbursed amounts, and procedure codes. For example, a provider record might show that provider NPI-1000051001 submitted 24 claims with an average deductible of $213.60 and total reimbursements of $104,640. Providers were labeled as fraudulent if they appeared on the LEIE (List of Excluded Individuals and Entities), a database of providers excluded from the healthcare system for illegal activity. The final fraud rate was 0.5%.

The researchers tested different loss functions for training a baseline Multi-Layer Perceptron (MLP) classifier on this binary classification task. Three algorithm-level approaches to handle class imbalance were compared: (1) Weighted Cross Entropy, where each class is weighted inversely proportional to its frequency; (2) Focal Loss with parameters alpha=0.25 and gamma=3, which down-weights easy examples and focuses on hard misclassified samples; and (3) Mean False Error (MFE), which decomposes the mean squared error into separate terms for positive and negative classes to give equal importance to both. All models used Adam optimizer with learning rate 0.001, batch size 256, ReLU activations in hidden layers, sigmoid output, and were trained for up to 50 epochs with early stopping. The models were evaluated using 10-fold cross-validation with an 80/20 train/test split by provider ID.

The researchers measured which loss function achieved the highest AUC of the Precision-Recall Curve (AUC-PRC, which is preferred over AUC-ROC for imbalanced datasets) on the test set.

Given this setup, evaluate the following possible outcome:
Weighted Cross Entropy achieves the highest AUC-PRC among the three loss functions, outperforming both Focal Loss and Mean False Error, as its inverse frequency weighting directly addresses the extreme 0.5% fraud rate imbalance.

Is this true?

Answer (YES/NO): NO